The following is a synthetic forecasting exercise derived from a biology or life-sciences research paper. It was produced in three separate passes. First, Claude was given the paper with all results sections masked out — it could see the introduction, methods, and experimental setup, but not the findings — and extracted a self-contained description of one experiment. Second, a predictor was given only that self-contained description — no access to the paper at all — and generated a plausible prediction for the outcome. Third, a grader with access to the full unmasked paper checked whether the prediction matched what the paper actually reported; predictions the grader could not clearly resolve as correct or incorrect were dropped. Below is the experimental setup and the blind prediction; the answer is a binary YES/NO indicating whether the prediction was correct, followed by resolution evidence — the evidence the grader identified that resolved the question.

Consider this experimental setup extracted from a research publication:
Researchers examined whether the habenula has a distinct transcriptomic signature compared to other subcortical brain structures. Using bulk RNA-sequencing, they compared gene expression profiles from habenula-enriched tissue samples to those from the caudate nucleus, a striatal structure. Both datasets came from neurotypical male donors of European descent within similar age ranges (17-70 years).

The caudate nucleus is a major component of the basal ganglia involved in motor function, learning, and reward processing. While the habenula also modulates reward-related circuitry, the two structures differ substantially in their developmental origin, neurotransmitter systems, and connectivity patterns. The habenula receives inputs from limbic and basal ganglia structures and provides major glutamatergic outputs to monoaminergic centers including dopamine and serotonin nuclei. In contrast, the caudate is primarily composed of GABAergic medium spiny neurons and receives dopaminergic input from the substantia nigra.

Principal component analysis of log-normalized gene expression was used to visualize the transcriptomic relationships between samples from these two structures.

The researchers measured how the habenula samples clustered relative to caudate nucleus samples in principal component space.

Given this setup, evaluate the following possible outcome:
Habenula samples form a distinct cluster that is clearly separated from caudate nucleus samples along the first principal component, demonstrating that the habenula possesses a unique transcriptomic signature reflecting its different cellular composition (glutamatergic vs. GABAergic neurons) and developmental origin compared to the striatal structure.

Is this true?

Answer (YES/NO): NO